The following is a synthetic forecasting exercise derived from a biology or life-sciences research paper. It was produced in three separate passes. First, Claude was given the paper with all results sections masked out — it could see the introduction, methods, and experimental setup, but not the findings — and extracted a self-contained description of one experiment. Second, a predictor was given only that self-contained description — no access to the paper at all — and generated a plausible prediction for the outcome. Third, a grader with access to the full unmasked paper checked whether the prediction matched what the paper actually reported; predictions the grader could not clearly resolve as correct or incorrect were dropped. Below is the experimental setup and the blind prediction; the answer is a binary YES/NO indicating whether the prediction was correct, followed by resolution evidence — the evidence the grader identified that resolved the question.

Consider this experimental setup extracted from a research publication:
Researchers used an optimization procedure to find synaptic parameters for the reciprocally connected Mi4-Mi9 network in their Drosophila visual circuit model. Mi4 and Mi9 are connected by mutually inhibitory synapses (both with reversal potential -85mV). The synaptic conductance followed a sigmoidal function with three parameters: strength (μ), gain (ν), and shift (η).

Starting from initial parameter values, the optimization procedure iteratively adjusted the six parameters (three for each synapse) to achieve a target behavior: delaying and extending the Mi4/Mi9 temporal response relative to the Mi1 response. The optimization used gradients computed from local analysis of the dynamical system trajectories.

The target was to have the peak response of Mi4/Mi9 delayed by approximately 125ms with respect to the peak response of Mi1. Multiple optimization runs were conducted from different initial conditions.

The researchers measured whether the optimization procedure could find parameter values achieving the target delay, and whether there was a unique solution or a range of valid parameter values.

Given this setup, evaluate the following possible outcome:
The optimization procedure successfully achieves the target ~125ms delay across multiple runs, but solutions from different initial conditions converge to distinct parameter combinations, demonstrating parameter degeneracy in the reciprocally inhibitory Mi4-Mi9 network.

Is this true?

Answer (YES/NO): YES